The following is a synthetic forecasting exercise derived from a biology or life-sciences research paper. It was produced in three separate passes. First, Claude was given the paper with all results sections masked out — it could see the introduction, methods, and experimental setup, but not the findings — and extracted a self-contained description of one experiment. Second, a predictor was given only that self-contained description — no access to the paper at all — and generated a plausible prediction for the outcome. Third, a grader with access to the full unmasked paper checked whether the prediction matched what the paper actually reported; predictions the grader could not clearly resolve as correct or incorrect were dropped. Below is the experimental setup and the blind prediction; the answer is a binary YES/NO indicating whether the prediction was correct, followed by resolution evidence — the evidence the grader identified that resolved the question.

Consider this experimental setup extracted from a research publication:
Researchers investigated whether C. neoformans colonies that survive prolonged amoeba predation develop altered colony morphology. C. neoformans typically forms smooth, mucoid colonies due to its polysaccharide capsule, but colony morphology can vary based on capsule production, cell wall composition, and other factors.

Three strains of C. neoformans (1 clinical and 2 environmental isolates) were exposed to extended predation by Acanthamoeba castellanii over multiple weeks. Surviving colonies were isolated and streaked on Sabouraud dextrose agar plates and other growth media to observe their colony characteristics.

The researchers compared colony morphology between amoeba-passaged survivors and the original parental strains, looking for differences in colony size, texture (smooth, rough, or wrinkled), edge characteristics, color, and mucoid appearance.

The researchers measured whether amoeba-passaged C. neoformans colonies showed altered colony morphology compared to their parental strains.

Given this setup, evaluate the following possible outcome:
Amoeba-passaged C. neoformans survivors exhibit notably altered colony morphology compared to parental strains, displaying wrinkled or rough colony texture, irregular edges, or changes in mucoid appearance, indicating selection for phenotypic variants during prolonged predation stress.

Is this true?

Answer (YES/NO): YES